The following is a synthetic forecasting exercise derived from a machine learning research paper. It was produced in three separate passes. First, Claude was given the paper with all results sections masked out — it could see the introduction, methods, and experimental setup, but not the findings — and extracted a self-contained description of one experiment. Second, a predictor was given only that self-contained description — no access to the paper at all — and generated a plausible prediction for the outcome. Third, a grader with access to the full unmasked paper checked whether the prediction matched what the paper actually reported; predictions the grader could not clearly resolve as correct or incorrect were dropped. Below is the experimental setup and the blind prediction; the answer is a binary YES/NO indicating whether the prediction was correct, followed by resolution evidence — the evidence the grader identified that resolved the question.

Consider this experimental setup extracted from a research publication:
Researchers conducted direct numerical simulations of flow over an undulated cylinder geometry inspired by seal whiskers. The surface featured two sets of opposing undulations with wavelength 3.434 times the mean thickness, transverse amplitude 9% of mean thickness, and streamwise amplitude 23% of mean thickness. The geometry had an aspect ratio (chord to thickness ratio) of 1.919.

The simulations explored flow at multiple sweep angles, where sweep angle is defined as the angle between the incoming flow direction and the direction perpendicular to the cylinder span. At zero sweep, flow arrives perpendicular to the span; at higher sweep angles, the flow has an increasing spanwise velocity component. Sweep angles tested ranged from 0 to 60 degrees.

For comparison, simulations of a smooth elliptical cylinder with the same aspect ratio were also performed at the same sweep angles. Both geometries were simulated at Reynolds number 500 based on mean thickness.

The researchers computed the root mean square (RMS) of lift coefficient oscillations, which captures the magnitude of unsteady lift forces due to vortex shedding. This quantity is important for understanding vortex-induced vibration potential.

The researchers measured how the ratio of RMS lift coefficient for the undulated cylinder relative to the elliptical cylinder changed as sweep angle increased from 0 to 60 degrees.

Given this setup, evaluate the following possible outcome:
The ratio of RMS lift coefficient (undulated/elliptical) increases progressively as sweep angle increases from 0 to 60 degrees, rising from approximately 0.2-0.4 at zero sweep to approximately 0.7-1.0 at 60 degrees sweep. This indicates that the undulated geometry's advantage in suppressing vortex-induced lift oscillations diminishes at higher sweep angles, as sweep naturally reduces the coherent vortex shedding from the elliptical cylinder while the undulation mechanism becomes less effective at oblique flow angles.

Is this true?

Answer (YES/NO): NO